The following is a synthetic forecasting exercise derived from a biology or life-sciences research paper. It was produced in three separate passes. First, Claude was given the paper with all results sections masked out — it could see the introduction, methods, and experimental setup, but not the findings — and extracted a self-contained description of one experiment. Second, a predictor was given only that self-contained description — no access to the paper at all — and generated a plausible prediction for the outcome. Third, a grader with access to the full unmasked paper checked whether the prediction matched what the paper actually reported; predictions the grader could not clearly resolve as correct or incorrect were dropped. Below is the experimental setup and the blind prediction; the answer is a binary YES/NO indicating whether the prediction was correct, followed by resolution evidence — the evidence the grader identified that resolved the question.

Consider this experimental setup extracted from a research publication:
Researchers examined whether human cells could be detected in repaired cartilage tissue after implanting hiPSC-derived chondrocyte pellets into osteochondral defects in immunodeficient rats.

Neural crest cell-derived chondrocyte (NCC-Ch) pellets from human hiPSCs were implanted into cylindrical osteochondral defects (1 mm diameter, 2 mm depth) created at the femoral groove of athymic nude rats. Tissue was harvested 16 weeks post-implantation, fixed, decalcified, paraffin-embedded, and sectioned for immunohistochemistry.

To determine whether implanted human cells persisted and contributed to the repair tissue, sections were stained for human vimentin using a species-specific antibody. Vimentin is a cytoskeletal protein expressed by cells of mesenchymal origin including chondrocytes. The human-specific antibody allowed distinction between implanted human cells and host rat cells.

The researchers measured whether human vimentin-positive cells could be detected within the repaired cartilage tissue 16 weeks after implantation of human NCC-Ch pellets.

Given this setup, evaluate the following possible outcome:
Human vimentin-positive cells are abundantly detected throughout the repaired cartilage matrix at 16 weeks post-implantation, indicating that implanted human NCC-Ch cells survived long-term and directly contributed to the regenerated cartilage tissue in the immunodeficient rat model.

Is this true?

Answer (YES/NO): YES